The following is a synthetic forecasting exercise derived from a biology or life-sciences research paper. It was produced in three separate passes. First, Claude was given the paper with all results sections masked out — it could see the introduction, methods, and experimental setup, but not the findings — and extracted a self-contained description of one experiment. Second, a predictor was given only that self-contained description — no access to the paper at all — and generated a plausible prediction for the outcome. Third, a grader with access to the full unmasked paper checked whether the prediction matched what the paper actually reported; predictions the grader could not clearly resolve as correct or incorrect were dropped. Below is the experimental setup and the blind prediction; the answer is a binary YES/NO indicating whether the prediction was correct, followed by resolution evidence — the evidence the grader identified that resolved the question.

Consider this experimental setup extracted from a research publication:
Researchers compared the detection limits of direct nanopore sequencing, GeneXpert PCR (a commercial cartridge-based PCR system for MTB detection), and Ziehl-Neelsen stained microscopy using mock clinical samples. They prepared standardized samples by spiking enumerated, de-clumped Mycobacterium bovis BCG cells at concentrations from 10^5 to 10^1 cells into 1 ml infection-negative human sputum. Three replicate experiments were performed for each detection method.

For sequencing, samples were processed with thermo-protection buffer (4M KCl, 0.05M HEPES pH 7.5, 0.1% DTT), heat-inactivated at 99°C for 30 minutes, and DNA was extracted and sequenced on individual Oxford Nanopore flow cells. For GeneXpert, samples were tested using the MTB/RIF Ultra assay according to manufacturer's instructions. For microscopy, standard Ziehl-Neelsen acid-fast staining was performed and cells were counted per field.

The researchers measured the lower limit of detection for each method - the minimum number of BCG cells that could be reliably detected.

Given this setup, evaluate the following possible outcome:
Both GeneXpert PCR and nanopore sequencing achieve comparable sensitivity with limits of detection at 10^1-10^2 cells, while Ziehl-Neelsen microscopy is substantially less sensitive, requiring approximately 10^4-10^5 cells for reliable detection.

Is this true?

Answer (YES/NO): NO